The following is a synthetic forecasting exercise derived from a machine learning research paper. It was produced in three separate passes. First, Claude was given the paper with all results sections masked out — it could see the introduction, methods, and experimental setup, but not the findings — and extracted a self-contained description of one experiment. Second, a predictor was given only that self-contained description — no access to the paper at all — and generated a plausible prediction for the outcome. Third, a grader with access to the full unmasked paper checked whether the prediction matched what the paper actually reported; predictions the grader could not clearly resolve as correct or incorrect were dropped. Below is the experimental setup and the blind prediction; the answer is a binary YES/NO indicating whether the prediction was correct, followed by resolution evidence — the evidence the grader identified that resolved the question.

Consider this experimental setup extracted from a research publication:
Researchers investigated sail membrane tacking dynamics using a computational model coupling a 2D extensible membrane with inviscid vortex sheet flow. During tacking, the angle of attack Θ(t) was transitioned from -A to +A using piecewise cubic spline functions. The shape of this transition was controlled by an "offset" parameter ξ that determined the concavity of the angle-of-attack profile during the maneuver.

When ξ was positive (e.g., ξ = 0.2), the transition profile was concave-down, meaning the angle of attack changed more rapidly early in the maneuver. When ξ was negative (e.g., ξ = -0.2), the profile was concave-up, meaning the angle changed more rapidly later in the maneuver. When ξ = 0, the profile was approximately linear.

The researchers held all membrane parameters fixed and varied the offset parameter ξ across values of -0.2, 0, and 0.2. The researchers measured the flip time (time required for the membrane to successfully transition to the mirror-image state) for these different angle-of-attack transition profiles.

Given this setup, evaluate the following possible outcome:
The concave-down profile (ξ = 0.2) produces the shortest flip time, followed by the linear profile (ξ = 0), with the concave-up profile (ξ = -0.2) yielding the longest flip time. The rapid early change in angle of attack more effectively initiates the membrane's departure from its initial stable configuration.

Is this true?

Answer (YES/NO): YES